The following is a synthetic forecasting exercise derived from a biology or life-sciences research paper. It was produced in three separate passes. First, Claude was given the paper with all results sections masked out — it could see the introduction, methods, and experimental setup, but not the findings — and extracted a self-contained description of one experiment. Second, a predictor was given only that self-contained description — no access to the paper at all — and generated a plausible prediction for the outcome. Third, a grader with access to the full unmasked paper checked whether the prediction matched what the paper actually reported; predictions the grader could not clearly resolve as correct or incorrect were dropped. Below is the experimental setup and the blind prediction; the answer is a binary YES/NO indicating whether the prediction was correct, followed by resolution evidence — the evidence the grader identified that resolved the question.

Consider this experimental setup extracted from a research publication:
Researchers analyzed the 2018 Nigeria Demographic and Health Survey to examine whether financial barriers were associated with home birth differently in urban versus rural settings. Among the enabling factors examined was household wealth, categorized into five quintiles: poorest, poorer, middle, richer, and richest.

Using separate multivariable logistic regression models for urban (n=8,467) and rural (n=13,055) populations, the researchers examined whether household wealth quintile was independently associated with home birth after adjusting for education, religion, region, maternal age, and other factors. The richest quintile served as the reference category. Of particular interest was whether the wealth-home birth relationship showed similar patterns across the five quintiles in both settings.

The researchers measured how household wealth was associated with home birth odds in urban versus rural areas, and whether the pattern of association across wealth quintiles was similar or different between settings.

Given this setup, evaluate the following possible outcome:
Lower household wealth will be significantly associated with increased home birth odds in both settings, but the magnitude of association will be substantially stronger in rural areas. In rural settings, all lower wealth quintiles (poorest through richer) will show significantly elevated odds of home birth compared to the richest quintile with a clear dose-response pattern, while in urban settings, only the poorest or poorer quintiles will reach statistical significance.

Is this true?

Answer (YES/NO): NO